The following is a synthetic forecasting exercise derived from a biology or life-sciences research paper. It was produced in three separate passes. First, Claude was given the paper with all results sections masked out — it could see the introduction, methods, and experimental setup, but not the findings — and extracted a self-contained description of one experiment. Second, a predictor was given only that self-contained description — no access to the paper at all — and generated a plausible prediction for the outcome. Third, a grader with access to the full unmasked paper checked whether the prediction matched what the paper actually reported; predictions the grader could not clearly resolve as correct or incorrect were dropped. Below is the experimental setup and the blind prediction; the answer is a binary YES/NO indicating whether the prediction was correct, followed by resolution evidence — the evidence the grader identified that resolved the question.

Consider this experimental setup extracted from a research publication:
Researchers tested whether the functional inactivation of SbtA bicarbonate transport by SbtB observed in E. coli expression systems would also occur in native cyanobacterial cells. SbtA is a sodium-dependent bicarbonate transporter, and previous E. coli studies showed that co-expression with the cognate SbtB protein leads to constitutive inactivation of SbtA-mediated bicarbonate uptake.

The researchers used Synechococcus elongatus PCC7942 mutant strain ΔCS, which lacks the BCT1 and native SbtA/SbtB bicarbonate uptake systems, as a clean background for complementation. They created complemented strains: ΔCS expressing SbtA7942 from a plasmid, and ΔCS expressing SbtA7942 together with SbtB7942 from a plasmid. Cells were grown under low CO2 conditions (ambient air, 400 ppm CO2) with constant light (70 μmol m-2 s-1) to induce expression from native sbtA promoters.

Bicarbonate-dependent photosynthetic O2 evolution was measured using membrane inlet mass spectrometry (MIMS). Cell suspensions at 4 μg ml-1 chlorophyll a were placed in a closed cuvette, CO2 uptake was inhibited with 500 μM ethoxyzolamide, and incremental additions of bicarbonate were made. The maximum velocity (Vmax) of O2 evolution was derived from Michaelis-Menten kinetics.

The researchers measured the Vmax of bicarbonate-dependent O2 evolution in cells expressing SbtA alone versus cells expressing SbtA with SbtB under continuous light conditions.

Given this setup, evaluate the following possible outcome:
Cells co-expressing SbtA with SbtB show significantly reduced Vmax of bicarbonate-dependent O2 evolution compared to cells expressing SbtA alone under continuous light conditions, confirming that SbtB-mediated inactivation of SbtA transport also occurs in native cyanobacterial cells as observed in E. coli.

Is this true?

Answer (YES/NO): NO